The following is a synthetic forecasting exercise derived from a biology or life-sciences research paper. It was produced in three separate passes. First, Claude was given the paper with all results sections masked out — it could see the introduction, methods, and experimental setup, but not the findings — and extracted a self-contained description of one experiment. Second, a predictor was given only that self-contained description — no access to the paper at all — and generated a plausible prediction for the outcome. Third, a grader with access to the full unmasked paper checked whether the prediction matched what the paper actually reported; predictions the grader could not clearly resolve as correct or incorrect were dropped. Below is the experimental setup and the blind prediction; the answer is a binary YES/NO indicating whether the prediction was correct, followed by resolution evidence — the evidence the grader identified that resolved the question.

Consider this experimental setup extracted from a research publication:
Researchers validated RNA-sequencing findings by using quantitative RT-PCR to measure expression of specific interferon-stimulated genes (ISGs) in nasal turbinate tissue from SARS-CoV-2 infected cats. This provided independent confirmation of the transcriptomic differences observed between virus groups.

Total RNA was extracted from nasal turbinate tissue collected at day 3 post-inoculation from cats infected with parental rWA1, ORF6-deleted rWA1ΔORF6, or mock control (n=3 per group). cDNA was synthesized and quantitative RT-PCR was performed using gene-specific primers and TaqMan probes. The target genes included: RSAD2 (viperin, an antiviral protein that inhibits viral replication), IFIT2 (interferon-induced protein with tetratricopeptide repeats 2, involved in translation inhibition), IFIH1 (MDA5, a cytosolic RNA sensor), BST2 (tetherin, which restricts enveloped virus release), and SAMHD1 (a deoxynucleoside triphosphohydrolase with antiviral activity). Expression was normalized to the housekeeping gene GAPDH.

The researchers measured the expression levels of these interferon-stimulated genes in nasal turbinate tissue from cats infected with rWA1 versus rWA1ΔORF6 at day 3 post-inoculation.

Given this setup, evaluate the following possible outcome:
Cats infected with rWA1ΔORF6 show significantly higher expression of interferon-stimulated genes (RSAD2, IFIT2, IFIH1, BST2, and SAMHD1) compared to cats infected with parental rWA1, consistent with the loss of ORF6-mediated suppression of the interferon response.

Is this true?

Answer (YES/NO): NO